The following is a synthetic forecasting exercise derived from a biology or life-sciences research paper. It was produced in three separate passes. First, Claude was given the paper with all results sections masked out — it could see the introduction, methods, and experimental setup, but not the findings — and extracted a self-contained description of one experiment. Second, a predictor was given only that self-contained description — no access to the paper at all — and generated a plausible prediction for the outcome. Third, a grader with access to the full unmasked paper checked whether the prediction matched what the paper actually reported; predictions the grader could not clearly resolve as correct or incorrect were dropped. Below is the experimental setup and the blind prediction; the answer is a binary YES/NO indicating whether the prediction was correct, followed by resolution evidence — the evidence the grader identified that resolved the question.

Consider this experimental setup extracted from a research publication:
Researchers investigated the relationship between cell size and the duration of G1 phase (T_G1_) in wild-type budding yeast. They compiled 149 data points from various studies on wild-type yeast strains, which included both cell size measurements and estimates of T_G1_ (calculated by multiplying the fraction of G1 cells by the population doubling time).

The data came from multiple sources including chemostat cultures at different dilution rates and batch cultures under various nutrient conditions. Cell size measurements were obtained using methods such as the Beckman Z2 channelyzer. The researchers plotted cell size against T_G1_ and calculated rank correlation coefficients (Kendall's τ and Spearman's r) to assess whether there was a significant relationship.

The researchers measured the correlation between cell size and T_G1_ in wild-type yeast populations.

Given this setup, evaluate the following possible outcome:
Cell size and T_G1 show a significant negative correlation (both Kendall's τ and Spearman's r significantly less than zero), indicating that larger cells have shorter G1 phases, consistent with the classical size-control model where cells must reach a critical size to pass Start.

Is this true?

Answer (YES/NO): NO